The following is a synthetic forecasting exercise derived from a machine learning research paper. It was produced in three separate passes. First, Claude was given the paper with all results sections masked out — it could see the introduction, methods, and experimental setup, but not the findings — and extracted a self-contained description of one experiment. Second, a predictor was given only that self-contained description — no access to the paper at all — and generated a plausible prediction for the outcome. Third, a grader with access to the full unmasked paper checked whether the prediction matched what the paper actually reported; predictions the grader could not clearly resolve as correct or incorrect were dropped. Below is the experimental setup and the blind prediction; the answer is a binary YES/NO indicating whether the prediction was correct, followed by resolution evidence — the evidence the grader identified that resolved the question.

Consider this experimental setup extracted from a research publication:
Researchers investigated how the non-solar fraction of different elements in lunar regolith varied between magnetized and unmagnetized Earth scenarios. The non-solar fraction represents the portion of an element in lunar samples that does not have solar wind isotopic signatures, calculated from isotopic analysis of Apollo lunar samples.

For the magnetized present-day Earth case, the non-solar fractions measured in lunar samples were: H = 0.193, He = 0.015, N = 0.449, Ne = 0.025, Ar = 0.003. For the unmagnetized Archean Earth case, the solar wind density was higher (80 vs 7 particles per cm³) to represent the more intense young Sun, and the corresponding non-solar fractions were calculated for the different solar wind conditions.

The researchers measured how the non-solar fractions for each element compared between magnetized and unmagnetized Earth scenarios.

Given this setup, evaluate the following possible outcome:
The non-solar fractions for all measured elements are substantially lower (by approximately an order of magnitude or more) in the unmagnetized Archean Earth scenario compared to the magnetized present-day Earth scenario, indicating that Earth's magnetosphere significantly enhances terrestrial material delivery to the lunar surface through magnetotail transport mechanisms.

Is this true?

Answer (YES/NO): NO